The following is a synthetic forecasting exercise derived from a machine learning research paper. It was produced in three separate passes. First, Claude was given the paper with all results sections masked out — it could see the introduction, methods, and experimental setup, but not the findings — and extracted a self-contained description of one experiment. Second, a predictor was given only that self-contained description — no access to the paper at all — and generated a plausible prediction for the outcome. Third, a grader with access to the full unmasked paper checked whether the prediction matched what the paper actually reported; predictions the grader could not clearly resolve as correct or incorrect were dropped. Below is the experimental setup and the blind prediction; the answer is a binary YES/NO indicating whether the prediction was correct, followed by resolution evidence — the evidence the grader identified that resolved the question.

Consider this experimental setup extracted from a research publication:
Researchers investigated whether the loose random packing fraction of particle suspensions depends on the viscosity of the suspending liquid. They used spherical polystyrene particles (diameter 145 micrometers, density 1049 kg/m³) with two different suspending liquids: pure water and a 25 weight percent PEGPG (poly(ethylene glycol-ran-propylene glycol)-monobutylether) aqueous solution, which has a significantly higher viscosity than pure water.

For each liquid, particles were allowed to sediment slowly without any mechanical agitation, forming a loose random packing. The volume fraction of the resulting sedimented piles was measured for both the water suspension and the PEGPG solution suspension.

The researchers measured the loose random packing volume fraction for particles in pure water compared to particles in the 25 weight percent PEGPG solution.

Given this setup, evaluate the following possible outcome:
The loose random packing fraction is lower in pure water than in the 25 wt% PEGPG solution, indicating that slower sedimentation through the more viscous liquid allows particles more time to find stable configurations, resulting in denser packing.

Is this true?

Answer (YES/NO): NO